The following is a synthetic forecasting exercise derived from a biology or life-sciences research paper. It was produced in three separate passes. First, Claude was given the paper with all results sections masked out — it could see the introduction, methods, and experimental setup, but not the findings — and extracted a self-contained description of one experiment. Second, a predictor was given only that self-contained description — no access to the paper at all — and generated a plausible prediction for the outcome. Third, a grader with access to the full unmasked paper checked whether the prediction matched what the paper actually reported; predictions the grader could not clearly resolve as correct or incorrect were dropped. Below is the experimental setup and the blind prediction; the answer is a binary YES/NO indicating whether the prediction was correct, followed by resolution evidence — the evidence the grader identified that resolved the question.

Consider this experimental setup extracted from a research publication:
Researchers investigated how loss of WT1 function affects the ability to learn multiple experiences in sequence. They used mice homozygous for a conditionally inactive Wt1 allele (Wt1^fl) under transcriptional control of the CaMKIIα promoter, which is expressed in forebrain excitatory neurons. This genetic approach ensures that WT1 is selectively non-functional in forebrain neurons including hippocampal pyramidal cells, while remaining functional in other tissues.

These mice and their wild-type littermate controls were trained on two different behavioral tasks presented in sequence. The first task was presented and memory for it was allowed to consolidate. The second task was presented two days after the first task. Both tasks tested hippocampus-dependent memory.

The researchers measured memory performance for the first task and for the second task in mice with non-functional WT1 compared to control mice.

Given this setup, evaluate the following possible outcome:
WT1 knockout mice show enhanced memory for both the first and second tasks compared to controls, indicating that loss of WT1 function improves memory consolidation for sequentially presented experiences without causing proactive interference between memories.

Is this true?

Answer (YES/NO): NO